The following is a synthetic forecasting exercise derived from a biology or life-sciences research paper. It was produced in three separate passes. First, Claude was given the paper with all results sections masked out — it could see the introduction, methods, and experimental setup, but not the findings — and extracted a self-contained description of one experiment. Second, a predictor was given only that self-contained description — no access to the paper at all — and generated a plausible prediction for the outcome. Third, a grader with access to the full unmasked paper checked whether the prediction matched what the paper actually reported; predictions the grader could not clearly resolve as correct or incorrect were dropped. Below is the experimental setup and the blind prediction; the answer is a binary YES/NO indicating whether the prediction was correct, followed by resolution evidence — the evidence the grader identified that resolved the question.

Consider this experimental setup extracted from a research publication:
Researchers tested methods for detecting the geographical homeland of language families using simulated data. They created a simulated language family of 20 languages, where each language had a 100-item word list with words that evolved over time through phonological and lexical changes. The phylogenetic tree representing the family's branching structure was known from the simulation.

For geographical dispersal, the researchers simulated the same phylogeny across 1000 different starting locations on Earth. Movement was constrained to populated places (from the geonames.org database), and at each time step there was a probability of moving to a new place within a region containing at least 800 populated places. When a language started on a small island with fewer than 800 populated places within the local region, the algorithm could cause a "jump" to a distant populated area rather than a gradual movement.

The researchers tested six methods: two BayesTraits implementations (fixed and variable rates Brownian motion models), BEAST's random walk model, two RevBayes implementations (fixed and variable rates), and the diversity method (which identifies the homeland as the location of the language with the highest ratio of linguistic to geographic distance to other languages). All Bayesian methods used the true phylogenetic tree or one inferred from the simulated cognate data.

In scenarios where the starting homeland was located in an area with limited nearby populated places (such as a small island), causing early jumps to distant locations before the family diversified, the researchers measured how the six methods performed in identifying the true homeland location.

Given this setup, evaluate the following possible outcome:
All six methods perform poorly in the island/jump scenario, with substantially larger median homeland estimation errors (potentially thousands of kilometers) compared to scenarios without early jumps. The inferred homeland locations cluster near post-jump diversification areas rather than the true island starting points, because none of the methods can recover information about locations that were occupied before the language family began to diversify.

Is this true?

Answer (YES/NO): YES